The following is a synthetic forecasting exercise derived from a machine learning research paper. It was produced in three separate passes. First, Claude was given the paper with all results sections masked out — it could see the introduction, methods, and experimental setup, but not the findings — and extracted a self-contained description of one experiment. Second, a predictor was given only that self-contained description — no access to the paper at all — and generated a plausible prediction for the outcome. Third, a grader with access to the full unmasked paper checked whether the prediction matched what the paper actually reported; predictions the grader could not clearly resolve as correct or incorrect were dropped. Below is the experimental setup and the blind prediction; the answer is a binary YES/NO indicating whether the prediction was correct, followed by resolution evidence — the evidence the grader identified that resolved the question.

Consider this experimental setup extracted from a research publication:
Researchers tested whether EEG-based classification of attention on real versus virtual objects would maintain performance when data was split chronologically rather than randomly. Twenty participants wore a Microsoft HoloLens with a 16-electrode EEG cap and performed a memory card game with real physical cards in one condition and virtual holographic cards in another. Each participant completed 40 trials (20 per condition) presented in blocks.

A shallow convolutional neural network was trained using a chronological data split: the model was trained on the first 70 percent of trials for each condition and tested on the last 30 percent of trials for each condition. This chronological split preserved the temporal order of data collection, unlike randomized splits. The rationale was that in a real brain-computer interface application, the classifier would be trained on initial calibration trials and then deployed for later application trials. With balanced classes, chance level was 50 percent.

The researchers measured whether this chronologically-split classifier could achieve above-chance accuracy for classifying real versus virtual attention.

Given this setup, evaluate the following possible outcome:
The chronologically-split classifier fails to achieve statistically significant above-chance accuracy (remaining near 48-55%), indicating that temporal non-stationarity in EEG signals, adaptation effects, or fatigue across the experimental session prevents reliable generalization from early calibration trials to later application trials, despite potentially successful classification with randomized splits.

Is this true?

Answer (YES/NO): NO